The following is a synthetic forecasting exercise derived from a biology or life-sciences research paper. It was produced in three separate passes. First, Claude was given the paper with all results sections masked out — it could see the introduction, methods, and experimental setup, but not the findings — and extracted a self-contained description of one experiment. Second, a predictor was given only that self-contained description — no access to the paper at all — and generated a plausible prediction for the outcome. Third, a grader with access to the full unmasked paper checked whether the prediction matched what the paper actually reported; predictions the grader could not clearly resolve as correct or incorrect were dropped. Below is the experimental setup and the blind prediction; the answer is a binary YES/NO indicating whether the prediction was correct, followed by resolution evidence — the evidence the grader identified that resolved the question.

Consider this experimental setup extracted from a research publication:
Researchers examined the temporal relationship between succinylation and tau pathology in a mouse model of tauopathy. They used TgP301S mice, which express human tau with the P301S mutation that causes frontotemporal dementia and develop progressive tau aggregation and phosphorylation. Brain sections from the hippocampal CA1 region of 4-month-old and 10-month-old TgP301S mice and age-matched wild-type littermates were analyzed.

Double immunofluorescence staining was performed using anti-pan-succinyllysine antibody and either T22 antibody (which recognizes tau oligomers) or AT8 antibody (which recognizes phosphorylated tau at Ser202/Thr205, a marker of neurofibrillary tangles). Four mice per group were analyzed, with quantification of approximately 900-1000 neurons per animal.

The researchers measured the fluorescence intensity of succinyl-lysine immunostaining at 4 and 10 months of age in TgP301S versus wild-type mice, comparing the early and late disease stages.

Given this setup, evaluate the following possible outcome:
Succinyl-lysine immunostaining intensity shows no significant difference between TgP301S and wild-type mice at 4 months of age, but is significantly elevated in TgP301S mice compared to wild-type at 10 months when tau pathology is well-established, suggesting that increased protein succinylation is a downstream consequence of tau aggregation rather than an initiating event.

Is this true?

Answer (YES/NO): NO